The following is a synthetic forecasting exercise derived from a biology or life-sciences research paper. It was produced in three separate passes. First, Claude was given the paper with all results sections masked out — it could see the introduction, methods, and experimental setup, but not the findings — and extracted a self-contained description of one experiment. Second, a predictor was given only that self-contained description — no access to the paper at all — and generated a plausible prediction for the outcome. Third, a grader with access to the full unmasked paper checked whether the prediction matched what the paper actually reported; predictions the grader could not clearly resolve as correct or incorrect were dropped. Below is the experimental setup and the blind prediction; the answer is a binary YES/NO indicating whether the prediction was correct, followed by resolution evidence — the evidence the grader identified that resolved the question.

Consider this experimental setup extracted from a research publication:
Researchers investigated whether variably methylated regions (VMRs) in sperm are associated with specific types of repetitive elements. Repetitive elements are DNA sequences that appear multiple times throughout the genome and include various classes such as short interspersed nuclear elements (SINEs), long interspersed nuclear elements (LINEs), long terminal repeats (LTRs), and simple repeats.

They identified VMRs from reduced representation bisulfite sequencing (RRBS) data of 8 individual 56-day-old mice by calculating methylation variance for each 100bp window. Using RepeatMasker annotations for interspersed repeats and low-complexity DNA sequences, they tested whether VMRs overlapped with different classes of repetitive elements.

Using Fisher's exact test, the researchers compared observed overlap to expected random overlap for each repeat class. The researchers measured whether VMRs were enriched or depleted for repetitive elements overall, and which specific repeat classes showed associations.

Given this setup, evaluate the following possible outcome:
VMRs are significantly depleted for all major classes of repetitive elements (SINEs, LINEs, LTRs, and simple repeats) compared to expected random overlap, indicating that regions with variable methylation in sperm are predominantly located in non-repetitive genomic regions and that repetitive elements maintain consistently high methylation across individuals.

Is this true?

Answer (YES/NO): NO